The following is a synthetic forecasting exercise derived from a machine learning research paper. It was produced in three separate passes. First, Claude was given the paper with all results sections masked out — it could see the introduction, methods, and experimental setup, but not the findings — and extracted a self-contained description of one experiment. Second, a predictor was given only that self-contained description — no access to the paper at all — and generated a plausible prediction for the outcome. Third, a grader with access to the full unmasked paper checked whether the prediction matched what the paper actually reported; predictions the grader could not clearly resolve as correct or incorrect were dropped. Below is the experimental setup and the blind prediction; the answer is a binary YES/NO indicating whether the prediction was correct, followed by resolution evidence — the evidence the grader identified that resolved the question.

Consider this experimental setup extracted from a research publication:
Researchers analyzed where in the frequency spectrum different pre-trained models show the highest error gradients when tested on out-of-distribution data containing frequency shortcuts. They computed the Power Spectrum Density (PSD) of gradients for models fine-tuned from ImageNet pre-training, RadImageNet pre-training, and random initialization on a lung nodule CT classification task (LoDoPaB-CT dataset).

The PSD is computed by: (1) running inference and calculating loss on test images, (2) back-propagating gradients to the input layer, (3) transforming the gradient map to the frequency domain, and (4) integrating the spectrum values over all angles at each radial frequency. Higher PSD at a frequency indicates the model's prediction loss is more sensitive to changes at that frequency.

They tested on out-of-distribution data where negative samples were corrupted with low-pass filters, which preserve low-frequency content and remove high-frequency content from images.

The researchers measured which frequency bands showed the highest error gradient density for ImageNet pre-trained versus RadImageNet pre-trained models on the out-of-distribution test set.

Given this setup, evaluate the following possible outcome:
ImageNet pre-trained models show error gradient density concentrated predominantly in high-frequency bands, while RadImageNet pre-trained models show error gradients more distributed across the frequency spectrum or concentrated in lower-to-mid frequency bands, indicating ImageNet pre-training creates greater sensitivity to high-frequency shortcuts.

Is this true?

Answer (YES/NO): NO